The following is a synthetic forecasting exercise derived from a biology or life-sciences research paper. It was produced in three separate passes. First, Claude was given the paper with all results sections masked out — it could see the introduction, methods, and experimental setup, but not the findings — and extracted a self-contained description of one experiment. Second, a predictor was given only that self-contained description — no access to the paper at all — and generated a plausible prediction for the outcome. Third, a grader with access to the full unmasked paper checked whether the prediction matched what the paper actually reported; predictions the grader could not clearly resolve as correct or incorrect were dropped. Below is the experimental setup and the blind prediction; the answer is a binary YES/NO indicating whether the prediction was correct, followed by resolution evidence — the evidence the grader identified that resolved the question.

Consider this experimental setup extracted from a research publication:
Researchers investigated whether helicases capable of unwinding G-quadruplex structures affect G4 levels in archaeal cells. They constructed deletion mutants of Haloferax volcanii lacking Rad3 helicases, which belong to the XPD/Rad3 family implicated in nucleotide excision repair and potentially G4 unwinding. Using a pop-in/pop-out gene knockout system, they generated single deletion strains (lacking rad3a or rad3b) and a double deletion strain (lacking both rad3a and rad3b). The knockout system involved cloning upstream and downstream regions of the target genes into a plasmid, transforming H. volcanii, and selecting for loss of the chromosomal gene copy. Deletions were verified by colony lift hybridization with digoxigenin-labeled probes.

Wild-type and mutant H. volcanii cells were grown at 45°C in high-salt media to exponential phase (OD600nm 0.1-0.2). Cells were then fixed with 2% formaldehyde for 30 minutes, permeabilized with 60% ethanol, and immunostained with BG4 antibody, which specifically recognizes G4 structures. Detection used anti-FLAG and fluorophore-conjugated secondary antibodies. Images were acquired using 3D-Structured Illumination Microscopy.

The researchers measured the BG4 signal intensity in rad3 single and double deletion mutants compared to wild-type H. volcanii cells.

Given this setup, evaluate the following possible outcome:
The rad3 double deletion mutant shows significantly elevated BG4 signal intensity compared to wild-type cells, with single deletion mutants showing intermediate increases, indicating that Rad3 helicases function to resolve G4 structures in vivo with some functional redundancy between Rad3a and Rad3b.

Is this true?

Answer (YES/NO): NO